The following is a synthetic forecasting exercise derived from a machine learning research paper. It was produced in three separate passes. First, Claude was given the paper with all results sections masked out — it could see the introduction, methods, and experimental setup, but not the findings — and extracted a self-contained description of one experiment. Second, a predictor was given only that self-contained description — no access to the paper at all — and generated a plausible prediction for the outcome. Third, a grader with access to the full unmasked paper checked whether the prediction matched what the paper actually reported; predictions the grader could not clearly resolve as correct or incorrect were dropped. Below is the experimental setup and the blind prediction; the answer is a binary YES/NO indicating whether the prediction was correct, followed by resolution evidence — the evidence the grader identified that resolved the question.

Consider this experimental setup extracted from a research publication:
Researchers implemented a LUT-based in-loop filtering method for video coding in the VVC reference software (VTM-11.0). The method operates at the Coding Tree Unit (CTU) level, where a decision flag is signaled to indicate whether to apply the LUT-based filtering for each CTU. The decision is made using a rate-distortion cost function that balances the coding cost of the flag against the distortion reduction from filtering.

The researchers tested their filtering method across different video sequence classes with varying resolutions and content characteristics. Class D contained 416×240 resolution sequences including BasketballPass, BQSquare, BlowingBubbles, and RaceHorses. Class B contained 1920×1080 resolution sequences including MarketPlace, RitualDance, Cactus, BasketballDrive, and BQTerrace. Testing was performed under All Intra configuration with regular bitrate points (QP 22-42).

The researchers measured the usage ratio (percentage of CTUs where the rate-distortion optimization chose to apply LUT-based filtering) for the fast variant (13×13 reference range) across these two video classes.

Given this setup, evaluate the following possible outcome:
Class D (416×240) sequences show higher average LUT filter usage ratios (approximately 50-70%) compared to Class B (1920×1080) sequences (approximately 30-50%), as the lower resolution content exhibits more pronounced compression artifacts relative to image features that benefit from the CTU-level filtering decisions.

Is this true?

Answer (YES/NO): YES